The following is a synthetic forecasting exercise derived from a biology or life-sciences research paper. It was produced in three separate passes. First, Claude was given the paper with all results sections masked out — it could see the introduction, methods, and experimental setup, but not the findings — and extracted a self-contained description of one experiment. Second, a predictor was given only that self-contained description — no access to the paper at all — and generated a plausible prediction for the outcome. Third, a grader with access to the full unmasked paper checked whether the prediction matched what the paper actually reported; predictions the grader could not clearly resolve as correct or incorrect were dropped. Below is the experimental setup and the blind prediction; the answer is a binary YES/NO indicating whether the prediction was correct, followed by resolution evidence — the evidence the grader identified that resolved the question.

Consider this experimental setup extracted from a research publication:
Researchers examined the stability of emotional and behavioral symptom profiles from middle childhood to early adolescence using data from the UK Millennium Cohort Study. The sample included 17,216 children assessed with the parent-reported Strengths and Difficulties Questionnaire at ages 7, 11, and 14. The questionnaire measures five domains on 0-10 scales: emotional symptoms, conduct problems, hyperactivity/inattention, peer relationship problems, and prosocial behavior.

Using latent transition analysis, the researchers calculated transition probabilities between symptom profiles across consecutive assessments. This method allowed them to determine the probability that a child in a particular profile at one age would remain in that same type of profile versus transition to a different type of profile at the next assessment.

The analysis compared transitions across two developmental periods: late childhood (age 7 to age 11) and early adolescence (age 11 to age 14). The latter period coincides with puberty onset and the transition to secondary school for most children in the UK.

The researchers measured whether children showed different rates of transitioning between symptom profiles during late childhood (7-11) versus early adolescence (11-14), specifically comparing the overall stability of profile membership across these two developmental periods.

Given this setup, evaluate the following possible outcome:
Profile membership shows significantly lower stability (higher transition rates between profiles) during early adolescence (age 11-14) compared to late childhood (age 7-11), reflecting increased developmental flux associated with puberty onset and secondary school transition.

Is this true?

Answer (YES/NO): YES